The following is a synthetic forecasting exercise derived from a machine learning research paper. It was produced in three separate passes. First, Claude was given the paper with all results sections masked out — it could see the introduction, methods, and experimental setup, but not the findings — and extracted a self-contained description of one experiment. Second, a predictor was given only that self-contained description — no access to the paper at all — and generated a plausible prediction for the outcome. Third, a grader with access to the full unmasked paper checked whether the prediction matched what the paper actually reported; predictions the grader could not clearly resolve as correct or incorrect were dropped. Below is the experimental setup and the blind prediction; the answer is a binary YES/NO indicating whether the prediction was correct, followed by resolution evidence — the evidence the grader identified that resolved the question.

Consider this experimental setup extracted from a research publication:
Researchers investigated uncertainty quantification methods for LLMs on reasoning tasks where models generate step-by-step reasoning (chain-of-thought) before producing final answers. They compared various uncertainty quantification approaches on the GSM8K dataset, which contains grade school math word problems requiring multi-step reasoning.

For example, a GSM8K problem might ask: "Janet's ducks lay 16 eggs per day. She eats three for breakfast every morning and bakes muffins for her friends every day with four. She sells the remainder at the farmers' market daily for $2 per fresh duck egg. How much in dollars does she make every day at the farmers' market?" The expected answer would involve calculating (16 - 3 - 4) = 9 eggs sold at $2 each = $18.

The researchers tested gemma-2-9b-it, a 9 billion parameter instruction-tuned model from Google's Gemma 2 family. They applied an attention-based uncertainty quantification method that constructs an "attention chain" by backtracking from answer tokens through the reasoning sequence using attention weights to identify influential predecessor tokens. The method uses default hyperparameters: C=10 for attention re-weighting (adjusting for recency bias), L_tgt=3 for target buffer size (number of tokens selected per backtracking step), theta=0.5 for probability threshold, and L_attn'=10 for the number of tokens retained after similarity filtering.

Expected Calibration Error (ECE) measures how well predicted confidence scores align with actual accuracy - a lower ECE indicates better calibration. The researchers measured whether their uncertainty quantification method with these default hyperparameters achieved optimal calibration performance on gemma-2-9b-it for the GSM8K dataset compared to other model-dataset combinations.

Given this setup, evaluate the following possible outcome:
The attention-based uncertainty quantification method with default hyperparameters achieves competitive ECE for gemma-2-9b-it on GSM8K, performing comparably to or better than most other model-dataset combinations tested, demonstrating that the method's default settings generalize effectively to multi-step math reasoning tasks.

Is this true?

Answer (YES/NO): NO